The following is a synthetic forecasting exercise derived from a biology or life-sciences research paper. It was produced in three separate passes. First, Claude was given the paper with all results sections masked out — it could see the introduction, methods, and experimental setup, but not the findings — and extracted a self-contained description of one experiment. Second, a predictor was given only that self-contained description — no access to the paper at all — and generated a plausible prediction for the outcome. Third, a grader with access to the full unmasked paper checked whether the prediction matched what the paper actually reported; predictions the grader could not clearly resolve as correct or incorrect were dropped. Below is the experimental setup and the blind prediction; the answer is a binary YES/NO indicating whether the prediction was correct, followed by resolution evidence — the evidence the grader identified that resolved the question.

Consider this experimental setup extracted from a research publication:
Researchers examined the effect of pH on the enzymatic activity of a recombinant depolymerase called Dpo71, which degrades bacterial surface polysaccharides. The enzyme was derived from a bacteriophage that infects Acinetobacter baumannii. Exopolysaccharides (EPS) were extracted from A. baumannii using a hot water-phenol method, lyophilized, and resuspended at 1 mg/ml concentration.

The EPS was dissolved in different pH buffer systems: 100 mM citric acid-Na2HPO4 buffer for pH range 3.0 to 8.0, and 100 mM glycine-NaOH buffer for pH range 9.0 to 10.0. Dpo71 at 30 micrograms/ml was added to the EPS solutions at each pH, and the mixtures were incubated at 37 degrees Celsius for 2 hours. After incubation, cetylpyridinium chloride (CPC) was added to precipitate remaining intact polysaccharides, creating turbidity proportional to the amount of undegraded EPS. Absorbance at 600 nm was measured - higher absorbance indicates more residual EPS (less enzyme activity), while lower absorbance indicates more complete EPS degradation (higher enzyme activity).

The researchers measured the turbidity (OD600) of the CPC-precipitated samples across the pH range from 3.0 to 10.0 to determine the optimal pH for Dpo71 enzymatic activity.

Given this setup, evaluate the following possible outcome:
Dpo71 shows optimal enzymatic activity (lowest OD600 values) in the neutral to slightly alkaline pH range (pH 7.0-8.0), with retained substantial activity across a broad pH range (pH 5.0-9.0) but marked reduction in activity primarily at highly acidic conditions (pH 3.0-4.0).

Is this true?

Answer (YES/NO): NO